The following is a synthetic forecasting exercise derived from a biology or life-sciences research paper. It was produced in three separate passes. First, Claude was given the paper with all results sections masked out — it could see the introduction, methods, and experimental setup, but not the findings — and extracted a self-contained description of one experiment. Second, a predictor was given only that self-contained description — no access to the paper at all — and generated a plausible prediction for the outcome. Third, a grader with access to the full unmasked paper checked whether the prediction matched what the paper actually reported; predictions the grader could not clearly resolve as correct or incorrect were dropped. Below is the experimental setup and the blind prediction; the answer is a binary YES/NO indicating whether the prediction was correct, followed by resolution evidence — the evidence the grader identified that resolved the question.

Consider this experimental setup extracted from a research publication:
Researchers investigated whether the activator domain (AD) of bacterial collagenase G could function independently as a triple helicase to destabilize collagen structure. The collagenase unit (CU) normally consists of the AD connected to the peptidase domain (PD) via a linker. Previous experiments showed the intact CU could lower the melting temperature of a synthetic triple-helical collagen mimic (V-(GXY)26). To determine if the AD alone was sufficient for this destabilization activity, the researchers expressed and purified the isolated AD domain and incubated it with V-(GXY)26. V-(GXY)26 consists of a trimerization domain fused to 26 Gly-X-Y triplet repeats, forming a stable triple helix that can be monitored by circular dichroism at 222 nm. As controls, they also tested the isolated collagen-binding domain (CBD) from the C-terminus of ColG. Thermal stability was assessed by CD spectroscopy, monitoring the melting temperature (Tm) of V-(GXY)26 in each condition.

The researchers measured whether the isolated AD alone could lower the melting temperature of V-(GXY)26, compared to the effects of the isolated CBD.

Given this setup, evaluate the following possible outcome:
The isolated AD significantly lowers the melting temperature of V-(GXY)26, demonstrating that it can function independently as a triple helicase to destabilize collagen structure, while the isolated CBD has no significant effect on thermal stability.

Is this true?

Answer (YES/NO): YES